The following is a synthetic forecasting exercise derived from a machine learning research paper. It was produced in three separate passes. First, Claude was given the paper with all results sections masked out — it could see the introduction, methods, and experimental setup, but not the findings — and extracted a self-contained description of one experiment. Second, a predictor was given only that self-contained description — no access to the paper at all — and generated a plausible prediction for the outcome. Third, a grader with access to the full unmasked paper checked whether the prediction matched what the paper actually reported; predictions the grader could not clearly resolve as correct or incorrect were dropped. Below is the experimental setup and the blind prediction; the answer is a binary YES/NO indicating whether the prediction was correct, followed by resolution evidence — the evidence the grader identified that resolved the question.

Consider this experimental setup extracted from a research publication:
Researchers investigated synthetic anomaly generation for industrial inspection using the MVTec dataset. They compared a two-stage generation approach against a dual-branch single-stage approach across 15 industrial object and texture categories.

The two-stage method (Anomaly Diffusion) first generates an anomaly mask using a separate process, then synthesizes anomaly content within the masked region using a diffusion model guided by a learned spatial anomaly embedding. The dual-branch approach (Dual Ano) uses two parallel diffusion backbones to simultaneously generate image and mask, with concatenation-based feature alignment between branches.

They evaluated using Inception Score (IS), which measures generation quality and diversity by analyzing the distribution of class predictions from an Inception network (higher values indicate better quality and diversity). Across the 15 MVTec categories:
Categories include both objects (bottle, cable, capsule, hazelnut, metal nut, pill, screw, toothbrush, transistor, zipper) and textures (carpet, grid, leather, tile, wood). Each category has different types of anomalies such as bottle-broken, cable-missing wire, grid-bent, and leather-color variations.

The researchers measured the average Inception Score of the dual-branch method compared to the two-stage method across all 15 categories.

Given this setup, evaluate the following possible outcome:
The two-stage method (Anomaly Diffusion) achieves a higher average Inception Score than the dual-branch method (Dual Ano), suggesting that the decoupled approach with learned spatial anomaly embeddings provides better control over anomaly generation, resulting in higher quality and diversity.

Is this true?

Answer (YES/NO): NO